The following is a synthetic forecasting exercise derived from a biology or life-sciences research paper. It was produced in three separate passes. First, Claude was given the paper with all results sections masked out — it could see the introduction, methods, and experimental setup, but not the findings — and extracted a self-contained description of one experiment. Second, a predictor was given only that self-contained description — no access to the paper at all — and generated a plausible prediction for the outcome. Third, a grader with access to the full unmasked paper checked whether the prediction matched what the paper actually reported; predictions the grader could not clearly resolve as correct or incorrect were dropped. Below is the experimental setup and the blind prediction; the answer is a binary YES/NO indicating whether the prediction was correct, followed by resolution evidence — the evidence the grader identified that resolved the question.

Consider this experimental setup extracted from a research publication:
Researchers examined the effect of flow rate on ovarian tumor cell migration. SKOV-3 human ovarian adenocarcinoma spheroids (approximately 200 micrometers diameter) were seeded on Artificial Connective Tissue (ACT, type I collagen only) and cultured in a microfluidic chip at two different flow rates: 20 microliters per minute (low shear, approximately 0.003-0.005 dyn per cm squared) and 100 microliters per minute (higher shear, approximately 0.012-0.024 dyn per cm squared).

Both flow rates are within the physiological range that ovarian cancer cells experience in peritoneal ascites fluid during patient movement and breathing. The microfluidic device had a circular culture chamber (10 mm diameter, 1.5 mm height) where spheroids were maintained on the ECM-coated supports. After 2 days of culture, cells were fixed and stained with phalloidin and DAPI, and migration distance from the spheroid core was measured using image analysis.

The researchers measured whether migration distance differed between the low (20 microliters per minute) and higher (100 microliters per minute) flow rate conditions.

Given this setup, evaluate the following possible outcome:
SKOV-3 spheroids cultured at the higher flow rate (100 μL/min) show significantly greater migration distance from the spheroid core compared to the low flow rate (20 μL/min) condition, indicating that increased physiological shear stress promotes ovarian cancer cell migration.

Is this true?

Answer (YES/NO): NO